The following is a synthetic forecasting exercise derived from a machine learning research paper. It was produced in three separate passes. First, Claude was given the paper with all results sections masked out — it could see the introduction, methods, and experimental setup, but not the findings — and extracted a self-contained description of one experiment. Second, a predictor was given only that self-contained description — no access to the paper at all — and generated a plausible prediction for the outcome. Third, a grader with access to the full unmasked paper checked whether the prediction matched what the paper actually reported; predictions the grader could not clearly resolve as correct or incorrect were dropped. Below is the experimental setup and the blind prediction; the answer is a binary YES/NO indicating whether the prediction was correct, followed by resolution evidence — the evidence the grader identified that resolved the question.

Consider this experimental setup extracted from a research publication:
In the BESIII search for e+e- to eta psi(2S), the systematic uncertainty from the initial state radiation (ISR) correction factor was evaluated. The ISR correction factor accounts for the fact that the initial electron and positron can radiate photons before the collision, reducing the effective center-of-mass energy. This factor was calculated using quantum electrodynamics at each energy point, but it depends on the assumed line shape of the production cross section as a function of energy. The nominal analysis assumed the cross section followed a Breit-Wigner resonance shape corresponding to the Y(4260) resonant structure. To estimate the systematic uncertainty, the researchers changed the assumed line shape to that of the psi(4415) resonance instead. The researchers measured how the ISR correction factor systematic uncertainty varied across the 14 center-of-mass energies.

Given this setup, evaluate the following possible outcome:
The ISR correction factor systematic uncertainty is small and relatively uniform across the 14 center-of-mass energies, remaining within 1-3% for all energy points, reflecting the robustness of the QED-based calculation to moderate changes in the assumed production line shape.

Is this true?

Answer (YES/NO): NO